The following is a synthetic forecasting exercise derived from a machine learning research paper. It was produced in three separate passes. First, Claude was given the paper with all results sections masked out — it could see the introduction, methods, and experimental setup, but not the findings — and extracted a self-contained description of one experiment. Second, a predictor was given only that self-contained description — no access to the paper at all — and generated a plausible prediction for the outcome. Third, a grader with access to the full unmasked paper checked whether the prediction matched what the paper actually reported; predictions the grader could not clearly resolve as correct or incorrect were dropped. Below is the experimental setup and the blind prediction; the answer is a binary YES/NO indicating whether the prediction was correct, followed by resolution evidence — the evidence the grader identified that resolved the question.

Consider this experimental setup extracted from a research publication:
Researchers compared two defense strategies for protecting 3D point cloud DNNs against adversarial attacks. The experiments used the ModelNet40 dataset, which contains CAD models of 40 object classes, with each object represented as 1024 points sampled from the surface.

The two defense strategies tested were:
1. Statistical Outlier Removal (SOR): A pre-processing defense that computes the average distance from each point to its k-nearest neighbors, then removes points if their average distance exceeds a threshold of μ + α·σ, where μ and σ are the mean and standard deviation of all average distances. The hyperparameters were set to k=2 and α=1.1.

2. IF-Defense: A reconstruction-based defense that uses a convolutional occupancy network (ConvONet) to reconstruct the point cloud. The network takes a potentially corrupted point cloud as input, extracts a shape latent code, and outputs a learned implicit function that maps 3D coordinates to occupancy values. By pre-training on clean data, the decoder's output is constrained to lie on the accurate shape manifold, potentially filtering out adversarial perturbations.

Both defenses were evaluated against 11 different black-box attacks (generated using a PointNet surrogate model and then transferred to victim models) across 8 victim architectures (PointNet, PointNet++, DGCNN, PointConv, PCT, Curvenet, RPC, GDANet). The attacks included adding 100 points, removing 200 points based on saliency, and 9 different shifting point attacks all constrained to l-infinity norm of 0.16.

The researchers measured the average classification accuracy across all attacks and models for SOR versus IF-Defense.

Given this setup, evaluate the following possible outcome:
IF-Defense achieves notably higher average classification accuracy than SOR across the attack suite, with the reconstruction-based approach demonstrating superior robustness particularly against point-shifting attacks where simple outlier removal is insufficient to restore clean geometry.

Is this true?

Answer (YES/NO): YES